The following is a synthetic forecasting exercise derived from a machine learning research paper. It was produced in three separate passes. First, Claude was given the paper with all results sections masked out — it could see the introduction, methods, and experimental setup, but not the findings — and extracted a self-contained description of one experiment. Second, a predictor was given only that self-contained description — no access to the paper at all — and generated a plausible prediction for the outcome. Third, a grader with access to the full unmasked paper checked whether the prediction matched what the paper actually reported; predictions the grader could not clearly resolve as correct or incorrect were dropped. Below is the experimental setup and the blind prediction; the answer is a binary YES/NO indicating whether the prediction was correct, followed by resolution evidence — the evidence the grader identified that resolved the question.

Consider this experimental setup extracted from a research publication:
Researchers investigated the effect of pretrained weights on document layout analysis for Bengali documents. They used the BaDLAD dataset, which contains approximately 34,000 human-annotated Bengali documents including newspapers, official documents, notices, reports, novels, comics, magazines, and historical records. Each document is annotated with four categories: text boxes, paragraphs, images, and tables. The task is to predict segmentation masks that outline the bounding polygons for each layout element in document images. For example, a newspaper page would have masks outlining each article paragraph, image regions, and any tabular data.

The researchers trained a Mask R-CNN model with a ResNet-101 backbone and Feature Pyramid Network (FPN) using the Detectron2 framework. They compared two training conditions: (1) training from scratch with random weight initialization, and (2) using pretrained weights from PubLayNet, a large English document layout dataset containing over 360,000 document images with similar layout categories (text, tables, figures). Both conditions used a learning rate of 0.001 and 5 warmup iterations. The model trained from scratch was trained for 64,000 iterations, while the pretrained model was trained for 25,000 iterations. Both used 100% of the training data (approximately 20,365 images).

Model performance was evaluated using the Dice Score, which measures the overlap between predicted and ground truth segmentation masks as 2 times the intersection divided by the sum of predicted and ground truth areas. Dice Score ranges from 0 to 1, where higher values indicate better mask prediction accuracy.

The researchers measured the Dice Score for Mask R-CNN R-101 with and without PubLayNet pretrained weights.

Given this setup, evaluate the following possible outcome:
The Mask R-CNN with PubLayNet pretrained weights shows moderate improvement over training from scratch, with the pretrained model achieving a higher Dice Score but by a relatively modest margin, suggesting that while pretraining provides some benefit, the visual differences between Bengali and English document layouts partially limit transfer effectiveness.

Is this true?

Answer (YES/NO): NO